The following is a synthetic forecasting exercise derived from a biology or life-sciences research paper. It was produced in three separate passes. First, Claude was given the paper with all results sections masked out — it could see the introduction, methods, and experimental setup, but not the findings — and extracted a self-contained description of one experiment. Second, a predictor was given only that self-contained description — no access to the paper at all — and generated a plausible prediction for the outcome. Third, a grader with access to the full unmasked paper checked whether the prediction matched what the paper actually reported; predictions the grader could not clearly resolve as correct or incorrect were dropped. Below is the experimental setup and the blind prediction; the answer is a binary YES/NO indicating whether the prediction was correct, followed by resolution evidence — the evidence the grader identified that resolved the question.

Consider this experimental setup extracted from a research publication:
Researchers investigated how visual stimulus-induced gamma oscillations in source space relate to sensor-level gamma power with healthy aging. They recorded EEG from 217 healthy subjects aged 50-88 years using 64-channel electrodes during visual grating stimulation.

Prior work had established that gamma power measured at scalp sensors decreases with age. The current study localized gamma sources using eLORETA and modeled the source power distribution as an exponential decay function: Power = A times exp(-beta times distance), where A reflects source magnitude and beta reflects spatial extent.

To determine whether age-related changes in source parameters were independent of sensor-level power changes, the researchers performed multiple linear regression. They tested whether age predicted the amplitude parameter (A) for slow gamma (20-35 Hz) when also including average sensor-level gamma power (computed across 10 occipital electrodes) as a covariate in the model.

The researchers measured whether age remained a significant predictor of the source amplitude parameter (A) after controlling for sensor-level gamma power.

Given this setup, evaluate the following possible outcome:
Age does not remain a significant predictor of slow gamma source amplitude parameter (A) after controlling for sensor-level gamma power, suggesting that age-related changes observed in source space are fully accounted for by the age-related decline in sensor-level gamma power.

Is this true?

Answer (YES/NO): YES